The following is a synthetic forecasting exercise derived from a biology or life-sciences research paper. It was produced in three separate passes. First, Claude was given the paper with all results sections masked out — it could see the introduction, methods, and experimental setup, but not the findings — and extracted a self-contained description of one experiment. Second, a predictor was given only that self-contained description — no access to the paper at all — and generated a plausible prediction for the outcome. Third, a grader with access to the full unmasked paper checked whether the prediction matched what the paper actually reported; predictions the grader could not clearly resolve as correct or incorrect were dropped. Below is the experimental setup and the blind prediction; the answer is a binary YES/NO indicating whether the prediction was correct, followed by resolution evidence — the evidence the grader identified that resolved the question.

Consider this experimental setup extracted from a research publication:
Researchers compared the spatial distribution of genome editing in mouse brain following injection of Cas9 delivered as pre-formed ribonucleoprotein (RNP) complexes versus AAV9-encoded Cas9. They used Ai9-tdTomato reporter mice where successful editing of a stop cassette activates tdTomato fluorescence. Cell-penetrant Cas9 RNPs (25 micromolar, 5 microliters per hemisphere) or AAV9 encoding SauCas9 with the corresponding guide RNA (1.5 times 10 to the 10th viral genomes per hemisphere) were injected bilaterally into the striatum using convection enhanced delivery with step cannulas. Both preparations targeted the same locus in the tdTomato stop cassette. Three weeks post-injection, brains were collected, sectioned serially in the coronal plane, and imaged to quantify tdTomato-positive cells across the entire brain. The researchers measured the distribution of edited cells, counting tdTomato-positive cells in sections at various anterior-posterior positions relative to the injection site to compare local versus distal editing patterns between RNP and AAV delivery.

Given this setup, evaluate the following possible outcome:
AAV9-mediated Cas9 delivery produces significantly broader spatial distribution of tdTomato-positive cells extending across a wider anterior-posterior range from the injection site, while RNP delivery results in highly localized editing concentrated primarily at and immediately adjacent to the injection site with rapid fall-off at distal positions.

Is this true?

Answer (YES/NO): YES